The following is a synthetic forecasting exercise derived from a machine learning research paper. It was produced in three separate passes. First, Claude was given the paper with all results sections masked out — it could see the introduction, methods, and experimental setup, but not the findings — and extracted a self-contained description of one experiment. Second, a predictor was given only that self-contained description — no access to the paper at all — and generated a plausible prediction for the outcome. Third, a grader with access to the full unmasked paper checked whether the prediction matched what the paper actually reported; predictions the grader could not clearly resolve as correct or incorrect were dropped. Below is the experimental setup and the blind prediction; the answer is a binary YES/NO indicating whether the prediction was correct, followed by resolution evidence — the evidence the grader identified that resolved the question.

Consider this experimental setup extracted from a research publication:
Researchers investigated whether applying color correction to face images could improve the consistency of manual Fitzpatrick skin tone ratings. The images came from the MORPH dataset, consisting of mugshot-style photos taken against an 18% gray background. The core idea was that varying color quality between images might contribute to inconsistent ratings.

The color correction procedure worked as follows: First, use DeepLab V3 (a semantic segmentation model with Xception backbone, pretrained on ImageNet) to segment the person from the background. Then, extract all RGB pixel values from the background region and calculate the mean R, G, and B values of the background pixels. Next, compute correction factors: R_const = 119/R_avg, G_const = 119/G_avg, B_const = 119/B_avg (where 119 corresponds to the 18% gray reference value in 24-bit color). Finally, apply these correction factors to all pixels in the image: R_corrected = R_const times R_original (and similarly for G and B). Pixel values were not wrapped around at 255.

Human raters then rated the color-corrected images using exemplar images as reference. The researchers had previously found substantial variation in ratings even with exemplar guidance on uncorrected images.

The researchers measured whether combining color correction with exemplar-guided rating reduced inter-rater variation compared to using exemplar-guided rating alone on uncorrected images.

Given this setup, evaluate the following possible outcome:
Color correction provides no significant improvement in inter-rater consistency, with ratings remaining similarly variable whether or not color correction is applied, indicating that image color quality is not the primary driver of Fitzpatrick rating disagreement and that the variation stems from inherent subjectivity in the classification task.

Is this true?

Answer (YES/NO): NO